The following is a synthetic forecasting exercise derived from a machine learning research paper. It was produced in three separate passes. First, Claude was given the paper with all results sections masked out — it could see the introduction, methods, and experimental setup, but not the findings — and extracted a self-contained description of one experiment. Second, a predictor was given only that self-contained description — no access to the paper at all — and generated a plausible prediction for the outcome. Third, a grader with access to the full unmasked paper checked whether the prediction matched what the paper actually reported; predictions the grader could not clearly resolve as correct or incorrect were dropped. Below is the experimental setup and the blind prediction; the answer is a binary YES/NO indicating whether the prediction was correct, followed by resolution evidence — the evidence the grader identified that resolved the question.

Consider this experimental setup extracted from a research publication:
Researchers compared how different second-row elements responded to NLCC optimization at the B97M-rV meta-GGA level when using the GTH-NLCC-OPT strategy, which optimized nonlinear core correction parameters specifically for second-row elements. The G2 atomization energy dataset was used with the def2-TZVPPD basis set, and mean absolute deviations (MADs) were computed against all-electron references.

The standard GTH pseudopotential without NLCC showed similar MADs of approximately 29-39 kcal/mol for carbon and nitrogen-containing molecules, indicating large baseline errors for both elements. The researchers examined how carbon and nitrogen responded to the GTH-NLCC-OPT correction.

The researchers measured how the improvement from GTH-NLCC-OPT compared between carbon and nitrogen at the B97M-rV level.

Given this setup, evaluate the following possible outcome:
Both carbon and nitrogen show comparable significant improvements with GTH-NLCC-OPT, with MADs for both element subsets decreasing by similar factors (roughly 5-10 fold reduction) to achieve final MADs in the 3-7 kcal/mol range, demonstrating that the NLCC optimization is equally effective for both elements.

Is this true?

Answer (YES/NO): NO